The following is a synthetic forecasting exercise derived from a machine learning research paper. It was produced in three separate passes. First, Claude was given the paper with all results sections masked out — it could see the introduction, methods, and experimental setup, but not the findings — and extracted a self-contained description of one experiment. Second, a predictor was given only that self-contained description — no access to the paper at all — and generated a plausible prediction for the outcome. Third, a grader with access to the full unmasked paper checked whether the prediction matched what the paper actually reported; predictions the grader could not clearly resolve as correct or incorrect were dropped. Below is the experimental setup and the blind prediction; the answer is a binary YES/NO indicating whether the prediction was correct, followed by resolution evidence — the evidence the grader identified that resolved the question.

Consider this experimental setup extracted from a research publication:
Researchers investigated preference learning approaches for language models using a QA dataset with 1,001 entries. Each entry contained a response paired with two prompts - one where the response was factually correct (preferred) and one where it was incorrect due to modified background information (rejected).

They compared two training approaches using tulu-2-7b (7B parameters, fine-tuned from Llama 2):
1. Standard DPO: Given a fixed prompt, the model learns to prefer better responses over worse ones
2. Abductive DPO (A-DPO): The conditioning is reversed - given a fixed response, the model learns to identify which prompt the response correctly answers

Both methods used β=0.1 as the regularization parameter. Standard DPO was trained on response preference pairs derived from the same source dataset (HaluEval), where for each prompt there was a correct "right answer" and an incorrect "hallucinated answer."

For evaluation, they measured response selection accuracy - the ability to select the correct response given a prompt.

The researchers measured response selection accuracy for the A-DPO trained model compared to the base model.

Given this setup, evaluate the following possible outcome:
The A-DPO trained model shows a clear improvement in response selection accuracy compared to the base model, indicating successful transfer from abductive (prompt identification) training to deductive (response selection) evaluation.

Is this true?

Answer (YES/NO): NO